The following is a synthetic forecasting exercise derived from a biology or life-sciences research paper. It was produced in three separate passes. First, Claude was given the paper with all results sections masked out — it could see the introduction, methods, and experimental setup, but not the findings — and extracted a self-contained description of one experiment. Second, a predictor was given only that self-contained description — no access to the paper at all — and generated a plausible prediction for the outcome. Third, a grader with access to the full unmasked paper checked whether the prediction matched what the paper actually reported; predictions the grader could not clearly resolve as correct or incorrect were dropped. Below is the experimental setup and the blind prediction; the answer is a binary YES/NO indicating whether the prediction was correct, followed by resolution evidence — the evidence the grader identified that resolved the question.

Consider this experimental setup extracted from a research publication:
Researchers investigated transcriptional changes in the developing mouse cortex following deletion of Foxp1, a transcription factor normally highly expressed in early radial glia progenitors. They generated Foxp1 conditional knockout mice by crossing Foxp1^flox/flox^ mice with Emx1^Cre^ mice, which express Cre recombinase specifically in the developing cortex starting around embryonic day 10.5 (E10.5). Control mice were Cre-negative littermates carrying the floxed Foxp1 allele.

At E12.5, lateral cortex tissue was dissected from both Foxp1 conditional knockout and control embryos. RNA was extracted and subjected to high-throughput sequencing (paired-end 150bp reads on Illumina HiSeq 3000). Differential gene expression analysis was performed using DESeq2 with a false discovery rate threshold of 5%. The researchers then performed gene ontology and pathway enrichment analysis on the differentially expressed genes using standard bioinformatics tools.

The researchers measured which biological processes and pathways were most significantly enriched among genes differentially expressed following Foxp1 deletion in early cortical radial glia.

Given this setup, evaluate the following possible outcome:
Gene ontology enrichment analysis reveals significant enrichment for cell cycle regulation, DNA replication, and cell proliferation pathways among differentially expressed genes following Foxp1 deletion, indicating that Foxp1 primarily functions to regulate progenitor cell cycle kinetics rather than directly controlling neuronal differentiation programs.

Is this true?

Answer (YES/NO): NO